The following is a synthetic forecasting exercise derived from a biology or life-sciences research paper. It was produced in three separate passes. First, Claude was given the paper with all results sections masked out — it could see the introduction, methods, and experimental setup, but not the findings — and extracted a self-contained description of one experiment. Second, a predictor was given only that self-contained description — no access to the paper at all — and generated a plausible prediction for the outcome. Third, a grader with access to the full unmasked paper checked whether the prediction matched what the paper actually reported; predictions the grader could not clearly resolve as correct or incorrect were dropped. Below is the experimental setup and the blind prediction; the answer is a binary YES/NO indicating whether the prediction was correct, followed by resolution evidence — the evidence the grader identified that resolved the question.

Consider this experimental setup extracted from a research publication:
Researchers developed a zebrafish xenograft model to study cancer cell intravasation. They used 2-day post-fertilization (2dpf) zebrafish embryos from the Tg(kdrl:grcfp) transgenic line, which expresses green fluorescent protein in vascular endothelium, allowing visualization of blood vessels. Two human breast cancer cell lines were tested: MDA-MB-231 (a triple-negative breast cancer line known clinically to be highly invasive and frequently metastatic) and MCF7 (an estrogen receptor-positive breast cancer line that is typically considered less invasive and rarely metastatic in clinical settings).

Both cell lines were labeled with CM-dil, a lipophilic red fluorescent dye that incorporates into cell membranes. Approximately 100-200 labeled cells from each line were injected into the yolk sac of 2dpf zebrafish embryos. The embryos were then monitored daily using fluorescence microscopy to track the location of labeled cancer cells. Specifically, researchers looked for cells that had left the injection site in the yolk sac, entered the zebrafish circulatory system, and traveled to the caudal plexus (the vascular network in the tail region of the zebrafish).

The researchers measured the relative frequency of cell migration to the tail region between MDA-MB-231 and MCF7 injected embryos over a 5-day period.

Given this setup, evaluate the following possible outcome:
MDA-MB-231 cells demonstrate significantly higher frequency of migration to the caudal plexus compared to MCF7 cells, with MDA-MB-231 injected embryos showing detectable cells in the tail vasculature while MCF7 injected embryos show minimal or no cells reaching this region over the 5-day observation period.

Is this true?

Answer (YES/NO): YES